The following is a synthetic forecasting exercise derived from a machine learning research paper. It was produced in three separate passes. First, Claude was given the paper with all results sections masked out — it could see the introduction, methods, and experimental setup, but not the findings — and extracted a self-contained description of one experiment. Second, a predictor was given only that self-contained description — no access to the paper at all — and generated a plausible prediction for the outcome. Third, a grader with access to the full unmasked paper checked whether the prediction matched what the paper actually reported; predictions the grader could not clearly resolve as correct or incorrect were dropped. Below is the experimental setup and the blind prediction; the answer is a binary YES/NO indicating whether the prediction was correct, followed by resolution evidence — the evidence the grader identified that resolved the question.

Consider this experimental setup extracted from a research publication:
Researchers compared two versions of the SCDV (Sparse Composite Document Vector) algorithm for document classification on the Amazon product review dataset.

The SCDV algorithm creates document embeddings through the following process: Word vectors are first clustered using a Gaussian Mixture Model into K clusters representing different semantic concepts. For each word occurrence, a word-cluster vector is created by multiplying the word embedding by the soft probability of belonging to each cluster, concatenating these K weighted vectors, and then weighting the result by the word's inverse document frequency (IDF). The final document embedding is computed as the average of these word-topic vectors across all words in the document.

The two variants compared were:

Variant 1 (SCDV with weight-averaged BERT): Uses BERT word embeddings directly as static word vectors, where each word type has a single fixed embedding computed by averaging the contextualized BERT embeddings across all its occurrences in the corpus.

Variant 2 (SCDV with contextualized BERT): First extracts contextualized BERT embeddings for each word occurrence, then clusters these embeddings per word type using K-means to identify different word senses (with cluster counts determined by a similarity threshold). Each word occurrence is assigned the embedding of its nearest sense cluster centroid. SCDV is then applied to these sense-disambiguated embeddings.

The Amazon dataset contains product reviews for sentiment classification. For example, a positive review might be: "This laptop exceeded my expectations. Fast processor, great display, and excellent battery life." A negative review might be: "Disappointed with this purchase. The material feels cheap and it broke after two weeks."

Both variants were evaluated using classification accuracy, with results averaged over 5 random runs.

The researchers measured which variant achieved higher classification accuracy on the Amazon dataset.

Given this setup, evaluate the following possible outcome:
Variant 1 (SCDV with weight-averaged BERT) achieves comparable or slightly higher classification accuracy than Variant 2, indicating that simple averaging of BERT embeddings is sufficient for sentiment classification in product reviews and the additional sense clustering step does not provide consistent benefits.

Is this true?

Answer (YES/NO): YES